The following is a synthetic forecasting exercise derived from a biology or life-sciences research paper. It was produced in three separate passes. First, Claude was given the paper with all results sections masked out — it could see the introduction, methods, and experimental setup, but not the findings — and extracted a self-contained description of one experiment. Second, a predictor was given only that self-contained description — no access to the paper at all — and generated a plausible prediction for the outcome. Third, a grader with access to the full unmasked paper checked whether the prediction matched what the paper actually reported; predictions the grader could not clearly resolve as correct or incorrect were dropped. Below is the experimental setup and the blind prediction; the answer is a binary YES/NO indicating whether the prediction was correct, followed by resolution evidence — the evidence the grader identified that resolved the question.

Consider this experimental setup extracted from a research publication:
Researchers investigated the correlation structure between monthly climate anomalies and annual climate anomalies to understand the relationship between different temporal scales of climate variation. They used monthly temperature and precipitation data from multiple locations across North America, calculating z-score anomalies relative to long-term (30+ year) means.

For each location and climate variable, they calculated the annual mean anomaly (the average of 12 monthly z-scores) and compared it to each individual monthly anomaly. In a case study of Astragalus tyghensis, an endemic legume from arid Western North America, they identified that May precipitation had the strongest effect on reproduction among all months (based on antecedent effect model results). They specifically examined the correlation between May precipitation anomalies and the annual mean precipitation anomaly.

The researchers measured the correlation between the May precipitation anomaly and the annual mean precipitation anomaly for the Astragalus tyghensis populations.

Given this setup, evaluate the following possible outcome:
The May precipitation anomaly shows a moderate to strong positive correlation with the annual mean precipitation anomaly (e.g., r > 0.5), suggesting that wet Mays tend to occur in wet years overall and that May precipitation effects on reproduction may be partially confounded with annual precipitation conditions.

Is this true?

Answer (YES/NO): NO